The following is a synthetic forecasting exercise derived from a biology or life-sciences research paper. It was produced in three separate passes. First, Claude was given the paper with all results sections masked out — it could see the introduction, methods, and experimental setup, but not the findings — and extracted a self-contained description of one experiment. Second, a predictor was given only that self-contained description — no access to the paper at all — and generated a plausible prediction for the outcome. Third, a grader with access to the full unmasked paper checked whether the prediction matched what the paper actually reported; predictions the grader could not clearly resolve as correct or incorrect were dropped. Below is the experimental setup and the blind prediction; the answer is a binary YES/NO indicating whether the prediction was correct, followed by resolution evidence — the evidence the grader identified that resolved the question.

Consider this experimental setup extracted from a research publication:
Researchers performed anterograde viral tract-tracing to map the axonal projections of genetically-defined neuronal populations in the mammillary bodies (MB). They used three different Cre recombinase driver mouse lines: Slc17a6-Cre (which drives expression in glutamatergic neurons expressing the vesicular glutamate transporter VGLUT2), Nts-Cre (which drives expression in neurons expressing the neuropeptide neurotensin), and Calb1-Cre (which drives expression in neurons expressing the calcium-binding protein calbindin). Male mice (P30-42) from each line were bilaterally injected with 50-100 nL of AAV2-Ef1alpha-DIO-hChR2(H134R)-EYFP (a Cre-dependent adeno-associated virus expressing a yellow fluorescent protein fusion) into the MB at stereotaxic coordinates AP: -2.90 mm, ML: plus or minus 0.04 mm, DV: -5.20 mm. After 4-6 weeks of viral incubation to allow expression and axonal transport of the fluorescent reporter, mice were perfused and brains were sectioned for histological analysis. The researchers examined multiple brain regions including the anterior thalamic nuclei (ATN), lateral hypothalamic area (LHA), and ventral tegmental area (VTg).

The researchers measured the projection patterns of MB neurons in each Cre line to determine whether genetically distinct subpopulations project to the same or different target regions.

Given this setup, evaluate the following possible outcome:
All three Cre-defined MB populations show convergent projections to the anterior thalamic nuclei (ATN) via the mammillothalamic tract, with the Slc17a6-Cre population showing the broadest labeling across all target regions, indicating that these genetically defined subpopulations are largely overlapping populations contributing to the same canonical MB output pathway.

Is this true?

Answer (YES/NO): NO